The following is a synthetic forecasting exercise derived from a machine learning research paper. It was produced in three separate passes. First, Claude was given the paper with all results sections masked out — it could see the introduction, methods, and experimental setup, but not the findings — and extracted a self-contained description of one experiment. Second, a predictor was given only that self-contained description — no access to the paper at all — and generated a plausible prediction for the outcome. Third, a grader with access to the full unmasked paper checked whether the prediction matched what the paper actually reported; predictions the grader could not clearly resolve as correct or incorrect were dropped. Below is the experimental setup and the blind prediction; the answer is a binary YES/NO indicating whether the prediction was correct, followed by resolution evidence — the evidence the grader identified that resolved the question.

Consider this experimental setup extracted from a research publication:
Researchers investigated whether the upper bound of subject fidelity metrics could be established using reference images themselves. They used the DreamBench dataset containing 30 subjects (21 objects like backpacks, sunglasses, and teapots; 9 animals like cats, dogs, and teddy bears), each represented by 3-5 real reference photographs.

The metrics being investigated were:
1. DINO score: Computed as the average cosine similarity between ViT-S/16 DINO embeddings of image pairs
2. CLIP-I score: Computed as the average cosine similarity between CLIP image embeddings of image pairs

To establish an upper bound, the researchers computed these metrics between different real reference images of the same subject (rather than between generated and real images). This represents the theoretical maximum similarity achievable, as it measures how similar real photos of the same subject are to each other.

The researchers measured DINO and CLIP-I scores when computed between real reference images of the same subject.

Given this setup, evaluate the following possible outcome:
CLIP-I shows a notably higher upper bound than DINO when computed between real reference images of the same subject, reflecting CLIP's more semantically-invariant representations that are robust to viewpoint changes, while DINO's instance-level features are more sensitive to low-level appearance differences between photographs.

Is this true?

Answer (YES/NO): YES